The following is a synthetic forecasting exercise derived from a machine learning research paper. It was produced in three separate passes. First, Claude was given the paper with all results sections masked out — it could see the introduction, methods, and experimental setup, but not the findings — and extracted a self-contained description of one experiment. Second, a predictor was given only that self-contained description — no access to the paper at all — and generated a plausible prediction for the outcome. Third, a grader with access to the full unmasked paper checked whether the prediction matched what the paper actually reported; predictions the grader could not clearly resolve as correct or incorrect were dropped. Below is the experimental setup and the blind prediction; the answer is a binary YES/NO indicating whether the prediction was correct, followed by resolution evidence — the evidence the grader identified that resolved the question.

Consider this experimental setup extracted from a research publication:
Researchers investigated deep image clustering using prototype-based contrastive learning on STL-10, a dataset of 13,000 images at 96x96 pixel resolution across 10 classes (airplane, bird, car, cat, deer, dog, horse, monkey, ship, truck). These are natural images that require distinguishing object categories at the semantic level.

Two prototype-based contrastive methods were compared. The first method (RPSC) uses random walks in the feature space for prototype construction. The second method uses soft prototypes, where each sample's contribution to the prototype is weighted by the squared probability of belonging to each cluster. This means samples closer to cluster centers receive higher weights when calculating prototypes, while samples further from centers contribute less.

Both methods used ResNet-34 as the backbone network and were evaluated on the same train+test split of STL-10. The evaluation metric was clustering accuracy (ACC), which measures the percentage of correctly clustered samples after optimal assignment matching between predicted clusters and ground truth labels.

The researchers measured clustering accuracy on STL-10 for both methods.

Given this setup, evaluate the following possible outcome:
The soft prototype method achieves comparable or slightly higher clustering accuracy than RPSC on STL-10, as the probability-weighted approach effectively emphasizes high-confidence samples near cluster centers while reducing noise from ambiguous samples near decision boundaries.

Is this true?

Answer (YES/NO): NO